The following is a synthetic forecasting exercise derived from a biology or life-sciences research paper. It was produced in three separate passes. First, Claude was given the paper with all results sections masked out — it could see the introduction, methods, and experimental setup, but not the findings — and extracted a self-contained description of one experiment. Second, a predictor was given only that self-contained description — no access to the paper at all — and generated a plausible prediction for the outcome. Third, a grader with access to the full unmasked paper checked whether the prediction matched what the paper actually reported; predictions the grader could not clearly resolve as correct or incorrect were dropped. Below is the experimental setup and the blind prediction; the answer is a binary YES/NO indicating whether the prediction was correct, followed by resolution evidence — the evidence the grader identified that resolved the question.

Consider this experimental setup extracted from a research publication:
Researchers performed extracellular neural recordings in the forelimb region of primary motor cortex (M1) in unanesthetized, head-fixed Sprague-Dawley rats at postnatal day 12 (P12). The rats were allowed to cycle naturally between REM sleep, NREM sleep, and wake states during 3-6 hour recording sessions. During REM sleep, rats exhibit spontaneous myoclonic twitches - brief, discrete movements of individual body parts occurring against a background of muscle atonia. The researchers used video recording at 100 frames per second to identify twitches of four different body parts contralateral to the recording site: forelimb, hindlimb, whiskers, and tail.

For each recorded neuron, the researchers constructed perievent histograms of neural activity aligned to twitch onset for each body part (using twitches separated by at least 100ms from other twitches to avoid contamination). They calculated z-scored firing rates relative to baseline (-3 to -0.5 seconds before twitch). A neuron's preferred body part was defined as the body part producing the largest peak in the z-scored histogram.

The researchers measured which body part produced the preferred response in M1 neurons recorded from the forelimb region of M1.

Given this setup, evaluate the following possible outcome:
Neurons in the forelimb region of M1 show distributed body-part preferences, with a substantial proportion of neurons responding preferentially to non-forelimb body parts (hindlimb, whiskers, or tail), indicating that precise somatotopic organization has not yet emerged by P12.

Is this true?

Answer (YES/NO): NO